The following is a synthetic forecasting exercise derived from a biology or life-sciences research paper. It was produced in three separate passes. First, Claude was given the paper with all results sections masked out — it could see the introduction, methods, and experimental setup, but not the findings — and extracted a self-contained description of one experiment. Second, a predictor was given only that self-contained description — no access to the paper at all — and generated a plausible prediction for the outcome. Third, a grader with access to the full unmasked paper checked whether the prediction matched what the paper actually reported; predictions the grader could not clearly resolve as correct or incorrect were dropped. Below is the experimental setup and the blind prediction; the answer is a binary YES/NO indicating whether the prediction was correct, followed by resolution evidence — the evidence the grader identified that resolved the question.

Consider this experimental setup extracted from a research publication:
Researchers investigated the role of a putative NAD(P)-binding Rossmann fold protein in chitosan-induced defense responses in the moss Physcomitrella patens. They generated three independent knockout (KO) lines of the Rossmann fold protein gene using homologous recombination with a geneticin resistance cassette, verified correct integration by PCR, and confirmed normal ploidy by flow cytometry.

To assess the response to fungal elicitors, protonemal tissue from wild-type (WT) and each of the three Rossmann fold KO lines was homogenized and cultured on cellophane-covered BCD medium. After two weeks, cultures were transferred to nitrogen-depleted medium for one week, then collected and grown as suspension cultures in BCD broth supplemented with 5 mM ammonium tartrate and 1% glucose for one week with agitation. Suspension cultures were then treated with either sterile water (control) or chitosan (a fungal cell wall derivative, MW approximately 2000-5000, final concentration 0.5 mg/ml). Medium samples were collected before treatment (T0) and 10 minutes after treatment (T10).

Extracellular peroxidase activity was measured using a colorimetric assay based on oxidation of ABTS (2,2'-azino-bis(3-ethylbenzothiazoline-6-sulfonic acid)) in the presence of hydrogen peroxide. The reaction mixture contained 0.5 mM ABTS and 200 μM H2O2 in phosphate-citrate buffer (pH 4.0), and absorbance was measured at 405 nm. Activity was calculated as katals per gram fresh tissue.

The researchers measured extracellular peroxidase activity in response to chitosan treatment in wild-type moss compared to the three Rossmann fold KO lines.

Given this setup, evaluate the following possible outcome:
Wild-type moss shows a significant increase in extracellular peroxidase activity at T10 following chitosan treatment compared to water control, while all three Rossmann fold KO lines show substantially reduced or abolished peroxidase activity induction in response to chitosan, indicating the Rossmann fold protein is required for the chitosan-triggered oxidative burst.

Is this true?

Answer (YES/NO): YES